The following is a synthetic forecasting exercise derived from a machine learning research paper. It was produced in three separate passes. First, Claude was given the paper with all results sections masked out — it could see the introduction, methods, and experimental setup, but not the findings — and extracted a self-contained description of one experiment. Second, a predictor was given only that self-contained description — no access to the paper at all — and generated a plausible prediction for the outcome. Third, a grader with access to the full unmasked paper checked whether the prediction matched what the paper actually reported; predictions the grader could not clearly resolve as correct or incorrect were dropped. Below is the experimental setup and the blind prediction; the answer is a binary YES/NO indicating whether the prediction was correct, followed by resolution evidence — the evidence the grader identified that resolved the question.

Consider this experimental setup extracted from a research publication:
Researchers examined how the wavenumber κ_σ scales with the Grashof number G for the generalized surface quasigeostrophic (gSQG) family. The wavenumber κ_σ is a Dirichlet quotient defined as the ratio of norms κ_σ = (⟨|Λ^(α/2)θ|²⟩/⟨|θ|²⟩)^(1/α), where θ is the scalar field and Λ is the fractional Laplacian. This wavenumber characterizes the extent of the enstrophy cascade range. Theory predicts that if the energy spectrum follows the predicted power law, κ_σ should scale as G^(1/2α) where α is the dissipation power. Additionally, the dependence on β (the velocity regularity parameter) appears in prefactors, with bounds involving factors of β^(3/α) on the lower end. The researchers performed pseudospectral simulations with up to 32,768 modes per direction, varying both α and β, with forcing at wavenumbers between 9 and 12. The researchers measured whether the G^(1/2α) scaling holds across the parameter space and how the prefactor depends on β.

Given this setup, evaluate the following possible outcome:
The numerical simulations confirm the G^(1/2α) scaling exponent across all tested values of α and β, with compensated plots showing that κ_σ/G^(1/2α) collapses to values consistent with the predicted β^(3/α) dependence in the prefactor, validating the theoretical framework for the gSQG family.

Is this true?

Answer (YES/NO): NO